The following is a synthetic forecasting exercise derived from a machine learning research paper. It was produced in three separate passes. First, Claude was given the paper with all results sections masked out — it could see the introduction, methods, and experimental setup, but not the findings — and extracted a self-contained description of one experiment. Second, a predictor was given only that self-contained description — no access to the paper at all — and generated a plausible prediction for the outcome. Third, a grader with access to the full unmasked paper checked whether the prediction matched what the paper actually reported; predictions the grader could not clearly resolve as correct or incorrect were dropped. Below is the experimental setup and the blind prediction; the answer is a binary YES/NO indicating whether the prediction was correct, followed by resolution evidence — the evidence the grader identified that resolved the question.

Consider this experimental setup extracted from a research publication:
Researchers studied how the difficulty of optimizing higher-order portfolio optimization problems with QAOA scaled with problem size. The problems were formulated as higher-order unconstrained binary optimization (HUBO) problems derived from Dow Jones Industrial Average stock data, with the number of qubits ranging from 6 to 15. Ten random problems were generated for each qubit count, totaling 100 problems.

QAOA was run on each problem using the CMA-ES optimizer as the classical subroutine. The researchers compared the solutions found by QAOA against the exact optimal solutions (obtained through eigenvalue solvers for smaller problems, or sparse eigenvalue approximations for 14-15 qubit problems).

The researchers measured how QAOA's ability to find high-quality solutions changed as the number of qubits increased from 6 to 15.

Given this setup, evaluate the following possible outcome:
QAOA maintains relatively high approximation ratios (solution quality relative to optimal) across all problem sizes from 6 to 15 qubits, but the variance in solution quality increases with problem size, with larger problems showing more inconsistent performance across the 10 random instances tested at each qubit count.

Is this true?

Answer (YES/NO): NO